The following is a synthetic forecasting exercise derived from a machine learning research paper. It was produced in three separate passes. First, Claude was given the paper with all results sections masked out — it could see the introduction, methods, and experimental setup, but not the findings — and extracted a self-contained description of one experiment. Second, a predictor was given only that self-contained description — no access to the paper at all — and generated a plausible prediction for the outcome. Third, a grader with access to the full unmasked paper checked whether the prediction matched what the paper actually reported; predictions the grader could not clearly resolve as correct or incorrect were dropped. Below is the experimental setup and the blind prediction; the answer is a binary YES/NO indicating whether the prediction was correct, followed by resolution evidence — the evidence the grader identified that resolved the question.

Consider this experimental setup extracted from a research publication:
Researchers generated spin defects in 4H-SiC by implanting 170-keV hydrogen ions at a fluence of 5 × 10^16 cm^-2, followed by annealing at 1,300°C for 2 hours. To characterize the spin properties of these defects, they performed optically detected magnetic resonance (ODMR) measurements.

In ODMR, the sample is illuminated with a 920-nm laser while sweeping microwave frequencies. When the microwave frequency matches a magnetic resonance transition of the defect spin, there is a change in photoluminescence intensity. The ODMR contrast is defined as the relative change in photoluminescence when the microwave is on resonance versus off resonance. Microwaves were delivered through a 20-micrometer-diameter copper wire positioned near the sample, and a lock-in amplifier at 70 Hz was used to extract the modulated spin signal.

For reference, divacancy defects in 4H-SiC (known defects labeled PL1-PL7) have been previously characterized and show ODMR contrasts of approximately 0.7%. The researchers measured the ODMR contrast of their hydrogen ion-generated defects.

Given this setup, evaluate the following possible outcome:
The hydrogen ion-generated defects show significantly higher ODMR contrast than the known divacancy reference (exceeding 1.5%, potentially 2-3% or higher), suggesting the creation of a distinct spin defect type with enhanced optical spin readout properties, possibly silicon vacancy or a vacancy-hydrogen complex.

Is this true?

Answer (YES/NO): NO